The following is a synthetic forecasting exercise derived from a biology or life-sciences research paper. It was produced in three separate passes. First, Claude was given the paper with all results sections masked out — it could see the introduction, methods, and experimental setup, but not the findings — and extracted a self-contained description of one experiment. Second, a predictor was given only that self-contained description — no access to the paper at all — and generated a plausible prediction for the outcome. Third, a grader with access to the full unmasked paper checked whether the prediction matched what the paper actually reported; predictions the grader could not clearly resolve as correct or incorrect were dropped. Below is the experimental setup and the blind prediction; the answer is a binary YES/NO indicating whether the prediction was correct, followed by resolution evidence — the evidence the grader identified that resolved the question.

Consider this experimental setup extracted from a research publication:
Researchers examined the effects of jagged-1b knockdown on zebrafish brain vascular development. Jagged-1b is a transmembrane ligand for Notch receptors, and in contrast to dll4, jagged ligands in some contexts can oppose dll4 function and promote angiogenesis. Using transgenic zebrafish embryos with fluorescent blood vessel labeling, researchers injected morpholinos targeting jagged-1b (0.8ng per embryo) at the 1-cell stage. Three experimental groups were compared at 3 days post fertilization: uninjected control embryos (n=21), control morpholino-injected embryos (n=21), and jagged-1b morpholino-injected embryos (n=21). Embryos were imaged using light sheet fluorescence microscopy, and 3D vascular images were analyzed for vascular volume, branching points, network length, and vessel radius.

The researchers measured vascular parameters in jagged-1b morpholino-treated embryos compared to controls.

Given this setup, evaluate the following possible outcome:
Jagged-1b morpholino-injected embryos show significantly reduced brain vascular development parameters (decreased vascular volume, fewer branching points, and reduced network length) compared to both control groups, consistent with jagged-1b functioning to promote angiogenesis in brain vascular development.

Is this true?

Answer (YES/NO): NO